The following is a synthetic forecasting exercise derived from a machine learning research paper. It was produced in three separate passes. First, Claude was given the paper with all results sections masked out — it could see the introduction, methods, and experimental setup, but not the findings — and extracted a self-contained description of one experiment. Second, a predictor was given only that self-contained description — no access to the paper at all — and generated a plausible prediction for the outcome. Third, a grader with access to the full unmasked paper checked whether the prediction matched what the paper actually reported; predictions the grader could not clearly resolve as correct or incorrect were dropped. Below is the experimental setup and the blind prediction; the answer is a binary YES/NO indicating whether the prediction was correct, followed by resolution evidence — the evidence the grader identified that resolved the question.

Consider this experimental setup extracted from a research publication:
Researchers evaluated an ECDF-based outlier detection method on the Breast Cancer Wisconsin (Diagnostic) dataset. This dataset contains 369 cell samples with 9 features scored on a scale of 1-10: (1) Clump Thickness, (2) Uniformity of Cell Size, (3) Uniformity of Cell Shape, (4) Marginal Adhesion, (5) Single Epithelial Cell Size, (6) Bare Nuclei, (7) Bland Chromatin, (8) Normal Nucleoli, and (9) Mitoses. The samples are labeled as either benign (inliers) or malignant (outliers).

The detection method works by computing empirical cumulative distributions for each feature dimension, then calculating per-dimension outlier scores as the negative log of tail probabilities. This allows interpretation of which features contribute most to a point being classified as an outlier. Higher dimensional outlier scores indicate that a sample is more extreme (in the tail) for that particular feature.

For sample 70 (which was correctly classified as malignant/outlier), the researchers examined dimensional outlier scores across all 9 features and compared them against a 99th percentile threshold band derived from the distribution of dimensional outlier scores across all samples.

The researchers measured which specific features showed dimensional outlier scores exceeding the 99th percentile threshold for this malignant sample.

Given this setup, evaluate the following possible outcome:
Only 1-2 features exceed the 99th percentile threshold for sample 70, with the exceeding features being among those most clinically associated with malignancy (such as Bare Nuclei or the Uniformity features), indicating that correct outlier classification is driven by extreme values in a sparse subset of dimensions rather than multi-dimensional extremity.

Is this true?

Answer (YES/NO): NO